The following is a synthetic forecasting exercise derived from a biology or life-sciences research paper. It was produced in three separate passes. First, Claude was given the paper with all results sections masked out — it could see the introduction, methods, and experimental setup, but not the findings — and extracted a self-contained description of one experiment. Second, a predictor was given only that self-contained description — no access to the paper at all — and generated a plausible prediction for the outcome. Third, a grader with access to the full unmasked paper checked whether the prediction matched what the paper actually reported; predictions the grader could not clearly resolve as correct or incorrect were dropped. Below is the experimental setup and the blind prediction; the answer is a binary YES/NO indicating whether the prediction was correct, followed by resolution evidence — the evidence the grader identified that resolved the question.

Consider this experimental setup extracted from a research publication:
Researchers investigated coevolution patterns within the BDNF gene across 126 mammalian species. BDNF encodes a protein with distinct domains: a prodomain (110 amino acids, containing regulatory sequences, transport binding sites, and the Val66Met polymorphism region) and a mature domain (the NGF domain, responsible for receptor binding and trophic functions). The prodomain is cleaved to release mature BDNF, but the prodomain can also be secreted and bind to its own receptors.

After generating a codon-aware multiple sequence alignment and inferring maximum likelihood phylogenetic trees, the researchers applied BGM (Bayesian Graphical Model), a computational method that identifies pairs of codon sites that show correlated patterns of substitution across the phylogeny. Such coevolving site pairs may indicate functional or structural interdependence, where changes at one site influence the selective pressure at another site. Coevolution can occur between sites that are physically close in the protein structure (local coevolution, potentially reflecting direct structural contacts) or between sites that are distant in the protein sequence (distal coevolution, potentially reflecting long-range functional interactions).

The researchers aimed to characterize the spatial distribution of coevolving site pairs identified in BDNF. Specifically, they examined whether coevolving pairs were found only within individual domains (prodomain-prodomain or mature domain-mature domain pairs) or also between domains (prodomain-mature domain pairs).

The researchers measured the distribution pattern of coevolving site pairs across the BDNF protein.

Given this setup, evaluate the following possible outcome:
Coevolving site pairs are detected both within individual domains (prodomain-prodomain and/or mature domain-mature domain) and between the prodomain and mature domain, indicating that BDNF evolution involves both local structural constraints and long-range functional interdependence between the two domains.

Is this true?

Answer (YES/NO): YES